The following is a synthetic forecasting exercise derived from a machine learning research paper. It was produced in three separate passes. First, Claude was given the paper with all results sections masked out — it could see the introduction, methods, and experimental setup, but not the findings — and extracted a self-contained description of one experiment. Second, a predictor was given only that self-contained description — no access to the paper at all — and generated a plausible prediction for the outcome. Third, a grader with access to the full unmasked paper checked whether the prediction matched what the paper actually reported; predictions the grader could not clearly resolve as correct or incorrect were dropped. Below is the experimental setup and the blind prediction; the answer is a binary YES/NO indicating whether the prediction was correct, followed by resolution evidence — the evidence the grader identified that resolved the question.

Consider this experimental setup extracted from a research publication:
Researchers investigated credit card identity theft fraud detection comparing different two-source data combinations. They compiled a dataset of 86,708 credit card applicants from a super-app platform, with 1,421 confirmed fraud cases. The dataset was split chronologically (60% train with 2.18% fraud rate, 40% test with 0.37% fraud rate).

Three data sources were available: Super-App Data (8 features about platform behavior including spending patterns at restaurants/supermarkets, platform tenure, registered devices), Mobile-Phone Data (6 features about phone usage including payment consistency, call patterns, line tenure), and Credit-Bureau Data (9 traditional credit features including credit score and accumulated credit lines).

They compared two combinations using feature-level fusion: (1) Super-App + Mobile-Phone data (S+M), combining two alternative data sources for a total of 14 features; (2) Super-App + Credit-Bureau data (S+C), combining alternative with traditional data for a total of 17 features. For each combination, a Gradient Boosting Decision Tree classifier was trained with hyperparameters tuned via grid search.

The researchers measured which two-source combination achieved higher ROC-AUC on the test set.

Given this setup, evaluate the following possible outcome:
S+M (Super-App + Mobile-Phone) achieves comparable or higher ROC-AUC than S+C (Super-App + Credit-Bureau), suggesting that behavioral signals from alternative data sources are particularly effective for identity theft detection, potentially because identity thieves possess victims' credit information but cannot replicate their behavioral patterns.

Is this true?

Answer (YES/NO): NO